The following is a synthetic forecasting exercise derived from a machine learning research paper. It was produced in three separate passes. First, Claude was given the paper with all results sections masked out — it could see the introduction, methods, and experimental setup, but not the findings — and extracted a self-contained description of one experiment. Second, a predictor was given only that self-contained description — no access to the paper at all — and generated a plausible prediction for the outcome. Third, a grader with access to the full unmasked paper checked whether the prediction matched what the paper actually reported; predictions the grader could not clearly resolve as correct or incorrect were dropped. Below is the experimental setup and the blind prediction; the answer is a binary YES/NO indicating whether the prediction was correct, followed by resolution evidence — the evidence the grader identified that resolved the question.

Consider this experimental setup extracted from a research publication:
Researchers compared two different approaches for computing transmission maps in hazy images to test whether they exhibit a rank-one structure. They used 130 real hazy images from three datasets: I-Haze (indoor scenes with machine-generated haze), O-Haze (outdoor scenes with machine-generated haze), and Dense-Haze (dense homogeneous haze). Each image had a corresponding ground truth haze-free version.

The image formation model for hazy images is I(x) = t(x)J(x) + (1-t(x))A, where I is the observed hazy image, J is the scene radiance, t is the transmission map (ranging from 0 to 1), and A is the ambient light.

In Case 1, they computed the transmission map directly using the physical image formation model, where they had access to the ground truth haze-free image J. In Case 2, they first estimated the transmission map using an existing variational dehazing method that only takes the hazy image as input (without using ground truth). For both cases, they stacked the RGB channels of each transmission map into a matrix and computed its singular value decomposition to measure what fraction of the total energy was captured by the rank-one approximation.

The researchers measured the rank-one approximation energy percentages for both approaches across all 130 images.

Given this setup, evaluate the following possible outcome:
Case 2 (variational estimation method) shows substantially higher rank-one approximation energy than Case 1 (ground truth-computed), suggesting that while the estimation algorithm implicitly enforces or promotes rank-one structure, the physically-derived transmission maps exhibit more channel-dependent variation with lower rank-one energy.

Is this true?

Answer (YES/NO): YES